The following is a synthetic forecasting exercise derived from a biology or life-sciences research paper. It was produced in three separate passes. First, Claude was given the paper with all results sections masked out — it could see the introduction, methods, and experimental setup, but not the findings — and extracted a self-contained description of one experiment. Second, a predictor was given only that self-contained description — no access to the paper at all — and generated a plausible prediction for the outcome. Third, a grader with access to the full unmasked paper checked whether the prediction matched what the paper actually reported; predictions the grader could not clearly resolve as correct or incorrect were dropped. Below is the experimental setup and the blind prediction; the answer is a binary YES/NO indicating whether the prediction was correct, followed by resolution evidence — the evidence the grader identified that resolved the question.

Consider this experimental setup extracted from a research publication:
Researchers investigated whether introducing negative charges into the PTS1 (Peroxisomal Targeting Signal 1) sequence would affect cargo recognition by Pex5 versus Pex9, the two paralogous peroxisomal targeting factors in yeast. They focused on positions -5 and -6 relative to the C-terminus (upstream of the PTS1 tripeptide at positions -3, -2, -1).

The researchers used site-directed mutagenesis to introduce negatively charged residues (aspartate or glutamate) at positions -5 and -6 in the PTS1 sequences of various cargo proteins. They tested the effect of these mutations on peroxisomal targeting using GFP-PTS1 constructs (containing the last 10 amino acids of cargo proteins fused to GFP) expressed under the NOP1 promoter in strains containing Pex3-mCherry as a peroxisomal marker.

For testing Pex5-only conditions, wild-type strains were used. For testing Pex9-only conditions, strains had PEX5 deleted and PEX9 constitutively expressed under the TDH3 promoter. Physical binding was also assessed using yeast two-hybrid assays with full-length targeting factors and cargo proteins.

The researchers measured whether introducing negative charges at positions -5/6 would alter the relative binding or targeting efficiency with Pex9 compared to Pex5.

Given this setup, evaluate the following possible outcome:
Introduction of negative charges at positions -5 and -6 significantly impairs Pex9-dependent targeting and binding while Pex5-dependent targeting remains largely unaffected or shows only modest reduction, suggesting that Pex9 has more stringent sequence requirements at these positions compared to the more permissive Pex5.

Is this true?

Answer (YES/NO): NO